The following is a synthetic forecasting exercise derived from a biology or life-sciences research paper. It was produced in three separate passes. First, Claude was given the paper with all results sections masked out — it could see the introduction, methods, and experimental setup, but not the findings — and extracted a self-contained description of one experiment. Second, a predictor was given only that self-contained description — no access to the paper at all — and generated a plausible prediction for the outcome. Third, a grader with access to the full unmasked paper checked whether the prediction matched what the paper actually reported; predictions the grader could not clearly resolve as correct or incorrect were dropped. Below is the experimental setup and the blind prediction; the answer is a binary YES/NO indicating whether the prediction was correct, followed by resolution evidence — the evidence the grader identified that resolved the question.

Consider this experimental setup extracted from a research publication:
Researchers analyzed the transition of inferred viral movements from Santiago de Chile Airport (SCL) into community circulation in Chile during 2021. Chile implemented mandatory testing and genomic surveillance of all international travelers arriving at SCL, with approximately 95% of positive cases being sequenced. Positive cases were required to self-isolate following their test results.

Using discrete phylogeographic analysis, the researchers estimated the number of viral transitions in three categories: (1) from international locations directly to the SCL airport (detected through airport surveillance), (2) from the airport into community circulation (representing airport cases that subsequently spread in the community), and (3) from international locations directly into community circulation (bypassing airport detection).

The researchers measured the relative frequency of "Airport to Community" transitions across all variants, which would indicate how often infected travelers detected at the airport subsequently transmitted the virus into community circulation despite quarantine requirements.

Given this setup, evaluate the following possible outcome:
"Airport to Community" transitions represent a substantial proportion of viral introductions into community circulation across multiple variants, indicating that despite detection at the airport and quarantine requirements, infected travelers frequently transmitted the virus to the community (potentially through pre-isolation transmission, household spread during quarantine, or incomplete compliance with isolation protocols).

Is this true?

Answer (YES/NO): NO